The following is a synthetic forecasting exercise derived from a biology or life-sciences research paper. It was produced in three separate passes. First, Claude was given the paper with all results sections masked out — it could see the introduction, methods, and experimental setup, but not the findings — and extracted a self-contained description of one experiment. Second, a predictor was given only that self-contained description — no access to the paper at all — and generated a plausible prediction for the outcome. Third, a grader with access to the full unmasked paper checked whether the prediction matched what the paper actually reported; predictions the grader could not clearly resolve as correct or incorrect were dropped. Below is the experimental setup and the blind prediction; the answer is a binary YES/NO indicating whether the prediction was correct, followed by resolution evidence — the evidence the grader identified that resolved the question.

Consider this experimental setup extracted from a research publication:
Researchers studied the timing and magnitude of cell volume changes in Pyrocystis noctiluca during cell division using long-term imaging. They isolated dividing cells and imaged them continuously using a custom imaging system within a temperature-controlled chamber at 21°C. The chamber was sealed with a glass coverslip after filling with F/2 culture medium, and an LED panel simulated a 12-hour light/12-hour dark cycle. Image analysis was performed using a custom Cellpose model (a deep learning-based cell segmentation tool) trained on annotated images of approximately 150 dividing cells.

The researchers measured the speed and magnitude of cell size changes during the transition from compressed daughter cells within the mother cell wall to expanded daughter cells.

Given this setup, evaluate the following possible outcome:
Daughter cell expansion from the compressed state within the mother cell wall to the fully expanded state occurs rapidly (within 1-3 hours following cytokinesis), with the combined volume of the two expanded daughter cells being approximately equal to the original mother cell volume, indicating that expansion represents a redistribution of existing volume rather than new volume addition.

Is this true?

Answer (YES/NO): NO